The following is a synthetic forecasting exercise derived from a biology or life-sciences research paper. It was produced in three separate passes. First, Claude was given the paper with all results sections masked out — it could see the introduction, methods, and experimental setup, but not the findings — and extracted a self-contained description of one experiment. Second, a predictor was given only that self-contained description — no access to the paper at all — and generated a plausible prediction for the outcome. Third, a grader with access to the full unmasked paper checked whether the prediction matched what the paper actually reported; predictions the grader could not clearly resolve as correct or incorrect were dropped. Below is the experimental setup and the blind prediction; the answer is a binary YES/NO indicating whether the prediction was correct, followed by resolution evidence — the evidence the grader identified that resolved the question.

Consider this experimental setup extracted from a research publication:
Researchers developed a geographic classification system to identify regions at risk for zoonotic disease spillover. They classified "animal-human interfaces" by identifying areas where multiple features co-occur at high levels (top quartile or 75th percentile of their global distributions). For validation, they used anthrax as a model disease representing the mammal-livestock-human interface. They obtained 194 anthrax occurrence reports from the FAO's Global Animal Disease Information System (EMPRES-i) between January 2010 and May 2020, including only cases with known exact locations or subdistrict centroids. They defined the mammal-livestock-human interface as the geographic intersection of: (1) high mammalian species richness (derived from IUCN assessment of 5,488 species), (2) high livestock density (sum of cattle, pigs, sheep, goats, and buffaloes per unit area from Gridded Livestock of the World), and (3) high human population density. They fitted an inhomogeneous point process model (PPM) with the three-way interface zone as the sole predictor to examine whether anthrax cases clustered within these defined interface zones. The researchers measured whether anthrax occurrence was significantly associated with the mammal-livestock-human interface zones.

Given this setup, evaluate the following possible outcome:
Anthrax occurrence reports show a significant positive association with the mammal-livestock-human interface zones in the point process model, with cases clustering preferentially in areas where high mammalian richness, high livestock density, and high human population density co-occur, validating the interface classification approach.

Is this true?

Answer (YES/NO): YES